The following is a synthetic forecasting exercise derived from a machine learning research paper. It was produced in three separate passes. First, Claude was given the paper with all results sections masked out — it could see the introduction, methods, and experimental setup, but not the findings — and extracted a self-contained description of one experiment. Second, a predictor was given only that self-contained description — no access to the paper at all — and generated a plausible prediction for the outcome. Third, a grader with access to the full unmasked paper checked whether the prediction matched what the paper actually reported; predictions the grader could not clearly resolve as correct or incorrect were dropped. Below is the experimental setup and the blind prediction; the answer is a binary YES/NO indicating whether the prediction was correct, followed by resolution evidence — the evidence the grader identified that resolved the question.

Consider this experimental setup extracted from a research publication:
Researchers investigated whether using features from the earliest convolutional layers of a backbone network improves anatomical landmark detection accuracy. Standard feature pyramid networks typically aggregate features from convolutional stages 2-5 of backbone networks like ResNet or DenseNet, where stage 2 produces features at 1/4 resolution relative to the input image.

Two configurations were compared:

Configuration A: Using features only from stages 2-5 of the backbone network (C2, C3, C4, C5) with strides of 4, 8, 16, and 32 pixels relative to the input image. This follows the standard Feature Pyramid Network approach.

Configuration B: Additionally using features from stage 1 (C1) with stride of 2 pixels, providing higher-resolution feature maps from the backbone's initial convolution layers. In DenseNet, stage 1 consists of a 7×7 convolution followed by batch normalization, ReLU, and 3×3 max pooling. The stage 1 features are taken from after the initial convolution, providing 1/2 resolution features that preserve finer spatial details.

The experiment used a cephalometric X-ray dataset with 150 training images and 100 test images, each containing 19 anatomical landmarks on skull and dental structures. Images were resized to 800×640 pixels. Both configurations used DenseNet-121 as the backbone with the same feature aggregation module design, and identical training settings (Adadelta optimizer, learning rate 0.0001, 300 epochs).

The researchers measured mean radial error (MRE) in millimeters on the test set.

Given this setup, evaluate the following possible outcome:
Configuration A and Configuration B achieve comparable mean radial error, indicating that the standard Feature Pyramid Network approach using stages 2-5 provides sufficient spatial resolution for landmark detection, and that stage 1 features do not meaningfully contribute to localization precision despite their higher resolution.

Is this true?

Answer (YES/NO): NO